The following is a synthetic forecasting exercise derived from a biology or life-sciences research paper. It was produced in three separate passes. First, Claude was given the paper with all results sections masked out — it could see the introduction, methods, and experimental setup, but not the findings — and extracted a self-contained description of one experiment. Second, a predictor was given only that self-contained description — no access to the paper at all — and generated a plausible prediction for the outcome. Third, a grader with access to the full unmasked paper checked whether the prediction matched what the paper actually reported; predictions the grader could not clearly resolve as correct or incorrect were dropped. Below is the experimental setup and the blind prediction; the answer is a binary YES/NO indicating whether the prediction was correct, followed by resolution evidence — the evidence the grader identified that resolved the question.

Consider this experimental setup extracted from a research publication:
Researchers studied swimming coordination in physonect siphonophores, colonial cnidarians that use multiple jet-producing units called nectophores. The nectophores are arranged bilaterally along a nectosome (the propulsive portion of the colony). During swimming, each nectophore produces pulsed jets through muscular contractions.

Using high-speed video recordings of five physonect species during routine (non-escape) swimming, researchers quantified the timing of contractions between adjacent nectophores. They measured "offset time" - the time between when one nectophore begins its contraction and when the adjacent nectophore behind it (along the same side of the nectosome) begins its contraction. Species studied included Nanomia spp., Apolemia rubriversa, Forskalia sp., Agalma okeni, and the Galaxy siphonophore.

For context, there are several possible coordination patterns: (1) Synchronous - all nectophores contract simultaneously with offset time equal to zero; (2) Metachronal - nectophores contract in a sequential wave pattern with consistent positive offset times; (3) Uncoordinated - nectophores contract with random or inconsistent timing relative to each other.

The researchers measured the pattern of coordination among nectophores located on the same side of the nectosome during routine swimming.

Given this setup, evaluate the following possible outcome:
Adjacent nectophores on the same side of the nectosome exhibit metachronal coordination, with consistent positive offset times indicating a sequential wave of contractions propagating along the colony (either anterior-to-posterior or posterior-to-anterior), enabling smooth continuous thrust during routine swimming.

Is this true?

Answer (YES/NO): NO